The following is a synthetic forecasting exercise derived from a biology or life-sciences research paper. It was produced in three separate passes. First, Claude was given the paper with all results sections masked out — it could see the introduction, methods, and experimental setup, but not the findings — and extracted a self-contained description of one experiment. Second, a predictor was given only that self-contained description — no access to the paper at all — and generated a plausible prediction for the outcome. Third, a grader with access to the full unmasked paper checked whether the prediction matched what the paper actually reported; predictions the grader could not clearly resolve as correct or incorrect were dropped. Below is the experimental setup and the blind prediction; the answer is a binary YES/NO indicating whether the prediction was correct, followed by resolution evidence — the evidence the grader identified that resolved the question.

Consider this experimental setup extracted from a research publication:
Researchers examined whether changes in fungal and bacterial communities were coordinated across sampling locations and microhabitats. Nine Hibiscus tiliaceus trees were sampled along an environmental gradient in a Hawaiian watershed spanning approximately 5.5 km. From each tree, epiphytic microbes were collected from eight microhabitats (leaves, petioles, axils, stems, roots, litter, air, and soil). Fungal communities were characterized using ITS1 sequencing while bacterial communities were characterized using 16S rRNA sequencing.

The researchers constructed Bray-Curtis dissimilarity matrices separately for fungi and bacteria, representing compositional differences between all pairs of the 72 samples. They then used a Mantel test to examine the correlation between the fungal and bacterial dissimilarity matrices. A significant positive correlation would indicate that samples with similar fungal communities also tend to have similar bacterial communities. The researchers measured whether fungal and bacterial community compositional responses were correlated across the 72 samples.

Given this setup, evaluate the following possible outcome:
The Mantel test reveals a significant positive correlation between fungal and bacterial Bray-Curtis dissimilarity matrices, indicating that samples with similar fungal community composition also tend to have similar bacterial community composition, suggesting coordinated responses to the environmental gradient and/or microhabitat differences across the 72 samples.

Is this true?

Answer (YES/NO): YES